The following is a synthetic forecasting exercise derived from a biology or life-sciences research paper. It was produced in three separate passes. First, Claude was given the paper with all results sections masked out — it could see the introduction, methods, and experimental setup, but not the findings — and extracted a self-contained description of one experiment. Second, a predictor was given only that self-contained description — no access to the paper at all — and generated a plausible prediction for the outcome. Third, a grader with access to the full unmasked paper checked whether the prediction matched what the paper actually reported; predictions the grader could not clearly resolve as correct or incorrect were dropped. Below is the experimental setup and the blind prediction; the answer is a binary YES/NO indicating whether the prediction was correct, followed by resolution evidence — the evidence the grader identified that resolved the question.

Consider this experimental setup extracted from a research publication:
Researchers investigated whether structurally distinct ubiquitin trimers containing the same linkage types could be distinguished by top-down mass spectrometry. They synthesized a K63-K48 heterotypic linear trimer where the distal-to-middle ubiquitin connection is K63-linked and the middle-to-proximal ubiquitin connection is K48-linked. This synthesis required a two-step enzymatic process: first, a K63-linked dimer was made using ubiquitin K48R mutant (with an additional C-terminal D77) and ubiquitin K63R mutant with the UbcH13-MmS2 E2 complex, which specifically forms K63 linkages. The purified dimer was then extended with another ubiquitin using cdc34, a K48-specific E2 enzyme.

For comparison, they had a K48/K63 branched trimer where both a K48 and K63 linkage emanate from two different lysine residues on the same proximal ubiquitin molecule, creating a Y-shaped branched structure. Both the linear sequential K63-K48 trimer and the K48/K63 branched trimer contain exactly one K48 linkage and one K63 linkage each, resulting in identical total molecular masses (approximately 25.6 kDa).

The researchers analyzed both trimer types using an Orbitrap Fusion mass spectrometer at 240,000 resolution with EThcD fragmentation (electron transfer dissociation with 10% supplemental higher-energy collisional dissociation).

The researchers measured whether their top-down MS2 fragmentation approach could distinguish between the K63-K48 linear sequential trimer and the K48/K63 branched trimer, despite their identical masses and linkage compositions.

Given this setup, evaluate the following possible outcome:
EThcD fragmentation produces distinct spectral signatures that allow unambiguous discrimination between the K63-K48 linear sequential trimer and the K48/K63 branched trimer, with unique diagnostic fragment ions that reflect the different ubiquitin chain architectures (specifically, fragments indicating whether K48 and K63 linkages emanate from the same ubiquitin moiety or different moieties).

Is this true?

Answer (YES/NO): YES